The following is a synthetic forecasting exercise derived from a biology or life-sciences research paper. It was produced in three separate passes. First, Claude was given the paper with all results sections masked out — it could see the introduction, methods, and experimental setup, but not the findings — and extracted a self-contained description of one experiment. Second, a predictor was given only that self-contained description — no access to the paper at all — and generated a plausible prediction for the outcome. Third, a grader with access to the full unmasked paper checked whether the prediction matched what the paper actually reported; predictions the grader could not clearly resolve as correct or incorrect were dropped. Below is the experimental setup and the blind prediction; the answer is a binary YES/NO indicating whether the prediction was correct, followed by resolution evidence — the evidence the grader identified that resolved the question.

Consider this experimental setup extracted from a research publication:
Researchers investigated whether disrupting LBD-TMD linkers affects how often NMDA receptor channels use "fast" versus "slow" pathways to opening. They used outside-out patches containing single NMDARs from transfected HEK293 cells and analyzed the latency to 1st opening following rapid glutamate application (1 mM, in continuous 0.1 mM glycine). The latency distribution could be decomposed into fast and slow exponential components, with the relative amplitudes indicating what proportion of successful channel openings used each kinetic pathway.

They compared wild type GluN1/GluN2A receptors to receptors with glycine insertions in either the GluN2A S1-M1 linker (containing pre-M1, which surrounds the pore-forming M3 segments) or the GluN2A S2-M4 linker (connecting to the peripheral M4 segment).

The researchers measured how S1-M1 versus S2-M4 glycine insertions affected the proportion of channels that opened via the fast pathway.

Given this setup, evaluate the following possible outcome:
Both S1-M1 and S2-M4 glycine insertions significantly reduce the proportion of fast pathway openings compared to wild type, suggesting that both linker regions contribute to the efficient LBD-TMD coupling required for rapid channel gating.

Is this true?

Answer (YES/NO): NO